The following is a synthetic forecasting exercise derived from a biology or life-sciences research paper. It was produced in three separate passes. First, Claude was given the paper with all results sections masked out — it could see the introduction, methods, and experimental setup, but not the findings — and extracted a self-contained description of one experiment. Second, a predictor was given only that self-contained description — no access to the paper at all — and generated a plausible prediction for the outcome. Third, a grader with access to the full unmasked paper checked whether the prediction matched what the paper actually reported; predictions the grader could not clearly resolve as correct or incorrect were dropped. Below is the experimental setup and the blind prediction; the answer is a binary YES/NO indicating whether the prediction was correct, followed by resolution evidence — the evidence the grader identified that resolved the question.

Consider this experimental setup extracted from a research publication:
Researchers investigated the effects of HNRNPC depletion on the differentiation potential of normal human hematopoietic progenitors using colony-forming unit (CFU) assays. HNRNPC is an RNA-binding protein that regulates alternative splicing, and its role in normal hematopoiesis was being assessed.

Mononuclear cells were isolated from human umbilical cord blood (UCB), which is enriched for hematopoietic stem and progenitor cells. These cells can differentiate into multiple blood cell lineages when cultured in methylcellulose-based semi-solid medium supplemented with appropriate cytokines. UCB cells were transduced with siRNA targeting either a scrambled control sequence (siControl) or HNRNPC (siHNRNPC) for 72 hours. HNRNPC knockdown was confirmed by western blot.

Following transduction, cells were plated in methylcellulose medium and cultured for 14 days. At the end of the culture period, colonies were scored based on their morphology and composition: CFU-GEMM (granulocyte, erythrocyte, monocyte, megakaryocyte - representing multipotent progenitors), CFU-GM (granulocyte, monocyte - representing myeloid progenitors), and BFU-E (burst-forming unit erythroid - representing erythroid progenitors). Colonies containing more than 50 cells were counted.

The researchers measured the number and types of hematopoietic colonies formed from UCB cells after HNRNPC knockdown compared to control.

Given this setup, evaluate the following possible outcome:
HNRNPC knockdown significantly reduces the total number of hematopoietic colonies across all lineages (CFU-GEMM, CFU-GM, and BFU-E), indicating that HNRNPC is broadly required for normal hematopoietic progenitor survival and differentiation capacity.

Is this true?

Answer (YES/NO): NO